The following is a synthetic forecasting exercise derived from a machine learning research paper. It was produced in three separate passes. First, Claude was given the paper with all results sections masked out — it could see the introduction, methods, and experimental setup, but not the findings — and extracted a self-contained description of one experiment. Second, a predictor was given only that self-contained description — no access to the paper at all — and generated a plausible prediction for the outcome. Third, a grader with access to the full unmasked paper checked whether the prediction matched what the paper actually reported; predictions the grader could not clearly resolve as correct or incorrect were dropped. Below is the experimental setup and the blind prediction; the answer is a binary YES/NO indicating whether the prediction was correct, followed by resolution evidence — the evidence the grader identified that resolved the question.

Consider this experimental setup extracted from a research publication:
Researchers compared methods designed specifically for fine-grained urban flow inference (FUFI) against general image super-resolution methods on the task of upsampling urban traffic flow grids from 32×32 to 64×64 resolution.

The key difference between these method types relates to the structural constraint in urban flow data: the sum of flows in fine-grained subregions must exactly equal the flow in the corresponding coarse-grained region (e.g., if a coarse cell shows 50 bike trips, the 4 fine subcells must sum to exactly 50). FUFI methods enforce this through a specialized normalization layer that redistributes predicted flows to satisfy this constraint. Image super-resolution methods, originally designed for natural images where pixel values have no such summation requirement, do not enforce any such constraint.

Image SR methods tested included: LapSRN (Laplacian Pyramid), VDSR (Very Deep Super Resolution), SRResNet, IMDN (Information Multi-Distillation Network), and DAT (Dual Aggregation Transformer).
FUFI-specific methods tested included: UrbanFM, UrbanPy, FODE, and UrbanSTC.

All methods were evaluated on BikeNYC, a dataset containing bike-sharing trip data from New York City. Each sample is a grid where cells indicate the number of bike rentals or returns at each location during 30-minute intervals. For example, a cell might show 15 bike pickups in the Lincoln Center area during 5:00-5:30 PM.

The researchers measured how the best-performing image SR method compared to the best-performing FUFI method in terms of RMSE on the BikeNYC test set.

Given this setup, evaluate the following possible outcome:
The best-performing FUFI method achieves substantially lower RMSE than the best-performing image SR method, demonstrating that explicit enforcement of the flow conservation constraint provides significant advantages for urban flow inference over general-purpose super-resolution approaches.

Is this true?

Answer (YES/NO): YES